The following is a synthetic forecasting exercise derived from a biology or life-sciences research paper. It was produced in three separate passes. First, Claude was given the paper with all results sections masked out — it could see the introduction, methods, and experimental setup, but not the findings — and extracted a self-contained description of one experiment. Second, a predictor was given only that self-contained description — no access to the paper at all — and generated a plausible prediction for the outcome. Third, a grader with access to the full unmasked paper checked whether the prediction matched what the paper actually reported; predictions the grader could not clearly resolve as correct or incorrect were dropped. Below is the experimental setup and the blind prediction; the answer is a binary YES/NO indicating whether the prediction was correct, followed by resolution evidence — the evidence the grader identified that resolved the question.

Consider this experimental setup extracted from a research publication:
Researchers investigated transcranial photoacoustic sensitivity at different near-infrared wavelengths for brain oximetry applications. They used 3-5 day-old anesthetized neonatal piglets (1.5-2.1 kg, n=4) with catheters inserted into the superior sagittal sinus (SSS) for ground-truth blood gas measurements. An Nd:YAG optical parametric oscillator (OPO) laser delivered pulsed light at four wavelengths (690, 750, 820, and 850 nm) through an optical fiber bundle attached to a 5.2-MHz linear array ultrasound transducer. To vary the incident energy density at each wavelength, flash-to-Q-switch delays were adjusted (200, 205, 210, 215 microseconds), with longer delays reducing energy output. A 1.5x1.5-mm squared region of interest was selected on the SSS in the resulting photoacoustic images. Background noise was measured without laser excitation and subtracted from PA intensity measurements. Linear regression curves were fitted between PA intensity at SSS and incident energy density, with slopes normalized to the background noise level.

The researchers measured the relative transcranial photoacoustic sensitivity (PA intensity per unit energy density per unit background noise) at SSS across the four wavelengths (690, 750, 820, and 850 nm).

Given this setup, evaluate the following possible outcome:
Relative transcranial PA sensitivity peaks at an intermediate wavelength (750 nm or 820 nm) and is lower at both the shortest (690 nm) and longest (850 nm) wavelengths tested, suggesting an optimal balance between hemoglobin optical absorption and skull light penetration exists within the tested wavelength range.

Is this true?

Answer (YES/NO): NO